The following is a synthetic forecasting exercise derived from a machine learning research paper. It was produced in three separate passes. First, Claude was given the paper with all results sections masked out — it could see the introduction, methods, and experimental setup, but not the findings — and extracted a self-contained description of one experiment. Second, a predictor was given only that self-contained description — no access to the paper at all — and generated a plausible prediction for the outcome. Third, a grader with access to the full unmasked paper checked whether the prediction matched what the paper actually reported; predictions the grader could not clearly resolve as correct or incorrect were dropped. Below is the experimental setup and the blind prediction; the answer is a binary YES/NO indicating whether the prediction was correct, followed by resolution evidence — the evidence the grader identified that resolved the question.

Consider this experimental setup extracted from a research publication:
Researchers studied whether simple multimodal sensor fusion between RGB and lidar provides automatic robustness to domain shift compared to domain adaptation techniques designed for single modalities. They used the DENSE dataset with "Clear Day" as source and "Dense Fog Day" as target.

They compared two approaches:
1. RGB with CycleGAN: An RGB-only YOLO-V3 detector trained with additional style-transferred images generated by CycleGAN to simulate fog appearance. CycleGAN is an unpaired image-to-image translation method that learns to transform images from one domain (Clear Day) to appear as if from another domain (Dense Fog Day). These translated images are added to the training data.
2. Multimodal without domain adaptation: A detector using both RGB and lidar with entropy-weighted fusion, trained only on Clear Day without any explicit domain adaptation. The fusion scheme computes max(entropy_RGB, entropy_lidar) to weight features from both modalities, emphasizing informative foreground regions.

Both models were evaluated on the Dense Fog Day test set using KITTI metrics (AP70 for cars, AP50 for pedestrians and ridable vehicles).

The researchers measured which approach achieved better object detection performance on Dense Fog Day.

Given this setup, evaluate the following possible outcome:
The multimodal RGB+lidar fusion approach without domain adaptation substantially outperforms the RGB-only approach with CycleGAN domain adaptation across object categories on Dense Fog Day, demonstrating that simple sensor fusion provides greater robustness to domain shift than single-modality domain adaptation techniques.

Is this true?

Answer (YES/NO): NO